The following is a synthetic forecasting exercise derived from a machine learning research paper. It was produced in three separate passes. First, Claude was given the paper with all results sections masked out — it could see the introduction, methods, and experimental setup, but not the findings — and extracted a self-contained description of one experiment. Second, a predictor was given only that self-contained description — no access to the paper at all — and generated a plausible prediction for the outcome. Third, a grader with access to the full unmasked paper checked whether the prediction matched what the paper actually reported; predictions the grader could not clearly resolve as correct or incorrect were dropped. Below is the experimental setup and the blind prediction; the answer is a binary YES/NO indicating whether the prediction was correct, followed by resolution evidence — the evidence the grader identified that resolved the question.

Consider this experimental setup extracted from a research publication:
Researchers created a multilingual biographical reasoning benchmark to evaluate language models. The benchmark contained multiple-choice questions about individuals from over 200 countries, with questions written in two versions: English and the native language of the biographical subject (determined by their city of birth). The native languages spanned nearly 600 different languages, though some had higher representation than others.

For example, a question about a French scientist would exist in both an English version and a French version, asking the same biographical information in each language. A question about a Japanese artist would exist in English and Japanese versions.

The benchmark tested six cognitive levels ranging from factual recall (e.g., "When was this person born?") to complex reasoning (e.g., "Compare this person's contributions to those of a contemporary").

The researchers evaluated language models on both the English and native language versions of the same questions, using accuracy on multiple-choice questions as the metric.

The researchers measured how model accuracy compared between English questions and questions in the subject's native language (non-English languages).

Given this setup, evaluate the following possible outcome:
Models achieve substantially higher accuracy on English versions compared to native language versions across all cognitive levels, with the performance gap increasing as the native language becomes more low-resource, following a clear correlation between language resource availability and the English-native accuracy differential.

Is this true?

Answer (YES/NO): NO